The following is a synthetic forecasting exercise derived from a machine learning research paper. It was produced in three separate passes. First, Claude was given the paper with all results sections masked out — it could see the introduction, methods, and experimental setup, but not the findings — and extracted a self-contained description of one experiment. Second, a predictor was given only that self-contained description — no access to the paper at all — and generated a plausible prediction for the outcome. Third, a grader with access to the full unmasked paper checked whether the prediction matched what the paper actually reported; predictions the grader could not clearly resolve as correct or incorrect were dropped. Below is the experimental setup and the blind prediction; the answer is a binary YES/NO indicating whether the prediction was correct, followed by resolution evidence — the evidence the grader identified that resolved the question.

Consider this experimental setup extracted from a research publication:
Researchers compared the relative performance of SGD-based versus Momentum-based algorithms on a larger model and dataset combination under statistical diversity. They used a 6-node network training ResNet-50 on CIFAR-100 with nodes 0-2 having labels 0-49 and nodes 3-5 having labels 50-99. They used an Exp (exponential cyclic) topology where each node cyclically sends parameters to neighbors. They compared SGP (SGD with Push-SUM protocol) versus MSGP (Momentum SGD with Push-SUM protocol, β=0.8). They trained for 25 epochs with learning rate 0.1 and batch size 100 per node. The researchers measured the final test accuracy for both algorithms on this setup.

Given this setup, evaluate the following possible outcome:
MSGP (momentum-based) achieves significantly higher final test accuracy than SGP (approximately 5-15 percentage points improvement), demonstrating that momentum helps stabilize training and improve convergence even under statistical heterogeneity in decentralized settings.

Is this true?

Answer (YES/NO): NO